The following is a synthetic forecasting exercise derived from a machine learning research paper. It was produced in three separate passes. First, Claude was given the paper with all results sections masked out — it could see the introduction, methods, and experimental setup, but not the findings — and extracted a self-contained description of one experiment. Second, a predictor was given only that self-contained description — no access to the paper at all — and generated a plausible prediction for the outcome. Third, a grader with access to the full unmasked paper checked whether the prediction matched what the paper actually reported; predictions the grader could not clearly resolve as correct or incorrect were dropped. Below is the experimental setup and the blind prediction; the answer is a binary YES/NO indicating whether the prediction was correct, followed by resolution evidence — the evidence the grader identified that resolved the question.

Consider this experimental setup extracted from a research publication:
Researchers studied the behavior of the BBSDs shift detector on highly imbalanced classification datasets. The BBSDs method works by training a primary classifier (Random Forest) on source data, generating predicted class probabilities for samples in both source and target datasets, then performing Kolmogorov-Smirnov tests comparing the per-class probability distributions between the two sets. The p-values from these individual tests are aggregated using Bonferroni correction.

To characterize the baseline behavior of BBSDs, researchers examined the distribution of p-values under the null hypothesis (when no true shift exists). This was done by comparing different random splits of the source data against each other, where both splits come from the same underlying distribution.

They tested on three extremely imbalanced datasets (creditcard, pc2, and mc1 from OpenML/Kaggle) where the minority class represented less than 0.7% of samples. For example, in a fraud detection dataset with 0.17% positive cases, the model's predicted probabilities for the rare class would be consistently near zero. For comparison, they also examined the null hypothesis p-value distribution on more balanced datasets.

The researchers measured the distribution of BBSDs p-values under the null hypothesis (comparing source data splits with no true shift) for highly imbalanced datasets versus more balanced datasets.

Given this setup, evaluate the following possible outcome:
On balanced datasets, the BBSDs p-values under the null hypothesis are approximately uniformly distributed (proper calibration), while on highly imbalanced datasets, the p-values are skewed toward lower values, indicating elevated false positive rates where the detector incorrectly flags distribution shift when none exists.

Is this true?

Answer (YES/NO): NO